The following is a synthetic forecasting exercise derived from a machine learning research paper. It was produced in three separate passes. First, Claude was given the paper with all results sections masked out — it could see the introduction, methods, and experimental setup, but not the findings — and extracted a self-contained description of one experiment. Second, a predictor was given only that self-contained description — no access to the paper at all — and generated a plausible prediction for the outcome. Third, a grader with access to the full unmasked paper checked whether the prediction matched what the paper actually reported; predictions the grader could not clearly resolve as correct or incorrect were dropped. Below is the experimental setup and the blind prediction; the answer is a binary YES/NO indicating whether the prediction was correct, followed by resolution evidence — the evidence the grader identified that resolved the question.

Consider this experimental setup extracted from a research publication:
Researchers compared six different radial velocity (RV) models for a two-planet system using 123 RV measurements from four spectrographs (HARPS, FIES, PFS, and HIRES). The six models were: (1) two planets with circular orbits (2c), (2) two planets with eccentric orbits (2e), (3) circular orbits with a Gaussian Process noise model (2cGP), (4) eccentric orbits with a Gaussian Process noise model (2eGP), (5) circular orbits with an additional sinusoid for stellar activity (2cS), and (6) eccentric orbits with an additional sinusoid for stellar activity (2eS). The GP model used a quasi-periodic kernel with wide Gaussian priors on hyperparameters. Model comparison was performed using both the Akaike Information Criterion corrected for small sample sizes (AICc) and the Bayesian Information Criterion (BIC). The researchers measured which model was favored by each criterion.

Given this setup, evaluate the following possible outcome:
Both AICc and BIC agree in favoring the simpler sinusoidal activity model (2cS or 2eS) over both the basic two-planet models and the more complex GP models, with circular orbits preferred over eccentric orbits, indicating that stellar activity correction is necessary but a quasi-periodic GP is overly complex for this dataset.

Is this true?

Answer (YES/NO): NO